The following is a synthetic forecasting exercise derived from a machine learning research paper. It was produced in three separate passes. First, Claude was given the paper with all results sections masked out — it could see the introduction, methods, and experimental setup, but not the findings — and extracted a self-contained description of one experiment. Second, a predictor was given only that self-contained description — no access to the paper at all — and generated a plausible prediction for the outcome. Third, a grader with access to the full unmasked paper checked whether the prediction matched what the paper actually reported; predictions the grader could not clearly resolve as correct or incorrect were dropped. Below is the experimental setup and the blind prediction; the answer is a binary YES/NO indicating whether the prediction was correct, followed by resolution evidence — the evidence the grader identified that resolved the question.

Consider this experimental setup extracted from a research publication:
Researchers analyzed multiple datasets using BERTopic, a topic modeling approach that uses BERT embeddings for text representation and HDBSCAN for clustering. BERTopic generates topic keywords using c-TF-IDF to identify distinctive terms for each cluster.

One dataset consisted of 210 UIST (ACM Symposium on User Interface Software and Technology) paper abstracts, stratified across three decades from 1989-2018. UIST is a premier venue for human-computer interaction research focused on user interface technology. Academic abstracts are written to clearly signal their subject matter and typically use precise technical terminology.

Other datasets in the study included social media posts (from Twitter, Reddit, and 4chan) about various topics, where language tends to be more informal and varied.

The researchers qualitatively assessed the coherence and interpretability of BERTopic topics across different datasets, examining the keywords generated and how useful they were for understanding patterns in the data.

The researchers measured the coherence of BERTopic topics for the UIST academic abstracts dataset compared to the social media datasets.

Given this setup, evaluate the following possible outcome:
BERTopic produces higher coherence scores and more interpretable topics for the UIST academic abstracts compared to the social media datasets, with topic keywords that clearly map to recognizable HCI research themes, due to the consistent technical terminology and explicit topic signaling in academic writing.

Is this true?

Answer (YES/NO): YES